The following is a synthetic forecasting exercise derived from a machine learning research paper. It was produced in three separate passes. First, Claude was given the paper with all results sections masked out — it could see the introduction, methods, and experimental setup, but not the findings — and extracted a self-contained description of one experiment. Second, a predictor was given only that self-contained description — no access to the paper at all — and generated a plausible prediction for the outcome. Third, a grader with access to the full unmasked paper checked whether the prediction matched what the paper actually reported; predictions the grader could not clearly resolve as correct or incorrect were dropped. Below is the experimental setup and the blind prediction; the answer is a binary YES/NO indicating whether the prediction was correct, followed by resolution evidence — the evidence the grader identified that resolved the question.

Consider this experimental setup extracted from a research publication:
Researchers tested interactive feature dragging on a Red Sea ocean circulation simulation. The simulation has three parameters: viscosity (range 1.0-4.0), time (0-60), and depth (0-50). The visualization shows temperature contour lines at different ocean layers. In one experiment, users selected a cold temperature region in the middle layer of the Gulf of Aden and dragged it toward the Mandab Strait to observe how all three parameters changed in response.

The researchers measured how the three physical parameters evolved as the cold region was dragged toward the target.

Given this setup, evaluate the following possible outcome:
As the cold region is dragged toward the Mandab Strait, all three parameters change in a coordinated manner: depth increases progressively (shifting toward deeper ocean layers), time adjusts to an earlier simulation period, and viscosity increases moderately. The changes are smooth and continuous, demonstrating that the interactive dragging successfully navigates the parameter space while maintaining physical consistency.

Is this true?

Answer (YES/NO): NO